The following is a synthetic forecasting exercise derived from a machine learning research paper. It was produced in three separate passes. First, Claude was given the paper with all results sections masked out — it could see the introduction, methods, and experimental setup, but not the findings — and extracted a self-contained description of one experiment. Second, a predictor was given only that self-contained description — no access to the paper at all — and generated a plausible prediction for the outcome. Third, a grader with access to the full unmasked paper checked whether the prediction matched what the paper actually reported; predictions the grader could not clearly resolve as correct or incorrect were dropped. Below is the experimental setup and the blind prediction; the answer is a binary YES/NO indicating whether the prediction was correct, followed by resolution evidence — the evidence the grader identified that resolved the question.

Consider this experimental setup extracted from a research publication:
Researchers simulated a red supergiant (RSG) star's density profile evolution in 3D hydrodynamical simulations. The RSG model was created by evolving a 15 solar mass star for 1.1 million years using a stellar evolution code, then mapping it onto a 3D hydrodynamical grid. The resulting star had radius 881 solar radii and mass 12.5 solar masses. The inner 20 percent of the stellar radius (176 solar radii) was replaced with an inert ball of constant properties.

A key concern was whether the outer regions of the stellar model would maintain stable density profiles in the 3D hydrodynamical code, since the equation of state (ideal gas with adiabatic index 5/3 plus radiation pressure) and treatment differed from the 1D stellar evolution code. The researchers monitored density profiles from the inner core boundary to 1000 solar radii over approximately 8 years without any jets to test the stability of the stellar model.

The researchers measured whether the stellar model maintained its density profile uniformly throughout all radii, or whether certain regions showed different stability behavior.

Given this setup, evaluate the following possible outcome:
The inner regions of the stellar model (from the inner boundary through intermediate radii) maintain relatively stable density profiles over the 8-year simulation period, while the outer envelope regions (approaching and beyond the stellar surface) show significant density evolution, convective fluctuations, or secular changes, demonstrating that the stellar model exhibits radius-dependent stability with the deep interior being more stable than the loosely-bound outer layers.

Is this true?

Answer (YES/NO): YES